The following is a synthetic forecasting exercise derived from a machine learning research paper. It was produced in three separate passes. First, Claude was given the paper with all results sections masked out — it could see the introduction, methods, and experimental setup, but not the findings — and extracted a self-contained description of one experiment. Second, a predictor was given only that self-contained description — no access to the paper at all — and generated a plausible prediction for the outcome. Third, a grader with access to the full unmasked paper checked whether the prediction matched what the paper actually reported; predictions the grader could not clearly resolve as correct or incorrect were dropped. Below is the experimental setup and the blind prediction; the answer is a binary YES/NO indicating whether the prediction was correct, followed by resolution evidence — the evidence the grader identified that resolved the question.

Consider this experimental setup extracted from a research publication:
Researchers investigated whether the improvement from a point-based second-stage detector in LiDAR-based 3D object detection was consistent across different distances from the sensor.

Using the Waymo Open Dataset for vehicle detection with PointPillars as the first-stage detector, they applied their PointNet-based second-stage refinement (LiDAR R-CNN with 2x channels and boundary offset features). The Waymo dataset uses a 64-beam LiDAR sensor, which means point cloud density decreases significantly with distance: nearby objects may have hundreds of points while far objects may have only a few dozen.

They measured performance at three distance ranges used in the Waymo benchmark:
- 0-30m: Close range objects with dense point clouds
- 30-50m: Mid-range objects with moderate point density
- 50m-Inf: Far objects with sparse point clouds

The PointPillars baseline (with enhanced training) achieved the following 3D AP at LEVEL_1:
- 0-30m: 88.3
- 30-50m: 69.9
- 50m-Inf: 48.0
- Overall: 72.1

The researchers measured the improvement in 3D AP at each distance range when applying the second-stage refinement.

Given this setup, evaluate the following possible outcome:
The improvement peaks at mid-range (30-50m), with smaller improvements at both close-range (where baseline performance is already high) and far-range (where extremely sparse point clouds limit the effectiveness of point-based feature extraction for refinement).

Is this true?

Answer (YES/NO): NO